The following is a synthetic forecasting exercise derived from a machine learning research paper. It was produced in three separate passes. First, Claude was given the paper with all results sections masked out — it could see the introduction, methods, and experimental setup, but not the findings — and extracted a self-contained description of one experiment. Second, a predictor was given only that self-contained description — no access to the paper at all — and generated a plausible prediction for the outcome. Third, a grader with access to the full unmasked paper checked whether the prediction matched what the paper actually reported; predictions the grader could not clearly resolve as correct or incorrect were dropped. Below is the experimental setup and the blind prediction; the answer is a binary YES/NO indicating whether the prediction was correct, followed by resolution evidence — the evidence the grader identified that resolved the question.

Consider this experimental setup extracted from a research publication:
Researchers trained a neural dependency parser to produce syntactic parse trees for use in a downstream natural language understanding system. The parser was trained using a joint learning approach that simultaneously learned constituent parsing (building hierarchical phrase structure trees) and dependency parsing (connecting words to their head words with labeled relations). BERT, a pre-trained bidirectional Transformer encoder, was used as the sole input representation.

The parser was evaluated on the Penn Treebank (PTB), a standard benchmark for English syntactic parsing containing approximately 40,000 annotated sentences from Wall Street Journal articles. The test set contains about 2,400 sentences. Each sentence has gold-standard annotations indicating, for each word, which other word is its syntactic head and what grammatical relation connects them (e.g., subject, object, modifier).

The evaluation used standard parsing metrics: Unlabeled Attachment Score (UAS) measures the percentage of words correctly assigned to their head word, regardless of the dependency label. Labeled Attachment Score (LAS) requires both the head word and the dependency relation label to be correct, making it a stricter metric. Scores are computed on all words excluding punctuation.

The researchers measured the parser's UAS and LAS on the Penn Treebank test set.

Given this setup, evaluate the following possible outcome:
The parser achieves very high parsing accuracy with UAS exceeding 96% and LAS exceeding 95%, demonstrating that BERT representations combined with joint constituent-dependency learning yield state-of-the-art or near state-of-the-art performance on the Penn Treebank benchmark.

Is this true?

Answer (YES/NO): YES